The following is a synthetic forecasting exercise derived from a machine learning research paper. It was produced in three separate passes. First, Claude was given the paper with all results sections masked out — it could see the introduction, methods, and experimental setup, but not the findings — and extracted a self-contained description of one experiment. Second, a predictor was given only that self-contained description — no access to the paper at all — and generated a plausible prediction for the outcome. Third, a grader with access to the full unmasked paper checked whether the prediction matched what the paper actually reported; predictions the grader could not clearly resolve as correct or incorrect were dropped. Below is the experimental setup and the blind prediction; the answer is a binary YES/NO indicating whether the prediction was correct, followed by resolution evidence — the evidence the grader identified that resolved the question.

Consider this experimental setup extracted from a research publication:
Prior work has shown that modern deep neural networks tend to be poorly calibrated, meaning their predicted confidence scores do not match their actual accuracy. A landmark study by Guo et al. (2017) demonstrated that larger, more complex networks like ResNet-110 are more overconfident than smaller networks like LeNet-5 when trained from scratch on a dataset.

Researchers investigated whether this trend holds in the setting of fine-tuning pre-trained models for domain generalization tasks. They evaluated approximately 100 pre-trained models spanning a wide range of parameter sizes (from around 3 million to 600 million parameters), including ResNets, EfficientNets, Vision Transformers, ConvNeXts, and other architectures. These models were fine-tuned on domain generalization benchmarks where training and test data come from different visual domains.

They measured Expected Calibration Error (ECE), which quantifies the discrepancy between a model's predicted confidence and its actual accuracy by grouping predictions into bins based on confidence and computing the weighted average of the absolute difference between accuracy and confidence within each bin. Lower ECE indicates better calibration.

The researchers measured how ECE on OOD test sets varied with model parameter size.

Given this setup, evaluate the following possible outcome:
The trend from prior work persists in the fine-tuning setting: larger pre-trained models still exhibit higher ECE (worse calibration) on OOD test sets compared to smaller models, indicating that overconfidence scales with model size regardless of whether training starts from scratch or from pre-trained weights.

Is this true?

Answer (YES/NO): NO